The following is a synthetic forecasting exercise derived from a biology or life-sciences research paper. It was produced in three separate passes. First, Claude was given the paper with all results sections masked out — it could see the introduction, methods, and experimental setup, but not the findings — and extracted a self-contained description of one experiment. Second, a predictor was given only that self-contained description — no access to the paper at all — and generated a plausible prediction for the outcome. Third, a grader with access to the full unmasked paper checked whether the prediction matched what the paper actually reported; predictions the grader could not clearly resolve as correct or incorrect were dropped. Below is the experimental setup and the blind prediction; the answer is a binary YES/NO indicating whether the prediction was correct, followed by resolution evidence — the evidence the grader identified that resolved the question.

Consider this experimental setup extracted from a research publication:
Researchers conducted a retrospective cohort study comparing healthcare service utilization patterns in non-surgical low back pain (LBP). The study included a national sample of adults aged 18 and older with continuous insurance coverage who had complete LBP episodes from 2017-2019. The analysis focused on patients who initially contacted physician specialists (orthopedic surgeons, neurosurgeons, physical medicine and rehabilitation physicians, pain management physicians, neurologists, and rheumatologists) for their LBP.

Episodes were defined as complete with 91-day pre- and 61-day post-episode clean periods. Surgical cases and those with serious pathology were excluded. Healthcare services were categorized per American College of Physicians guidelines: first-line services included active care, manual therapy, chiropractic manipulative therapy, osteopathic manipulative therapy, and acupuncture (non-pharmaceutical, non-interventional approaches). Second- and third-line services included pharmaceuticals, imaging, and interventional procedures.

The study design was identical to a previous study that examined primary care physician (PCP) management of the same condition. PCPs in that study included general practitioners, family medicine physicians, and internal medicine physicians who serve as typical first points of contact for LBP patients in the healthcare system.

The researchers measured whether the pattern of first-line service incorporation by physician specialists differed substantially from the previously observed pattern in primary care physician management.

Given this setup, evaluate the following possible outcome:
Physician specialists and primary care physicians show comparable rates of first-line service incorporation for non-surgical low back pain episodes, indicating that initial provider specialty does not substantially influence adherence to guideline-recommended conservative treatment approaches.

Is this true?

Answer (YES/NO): YES